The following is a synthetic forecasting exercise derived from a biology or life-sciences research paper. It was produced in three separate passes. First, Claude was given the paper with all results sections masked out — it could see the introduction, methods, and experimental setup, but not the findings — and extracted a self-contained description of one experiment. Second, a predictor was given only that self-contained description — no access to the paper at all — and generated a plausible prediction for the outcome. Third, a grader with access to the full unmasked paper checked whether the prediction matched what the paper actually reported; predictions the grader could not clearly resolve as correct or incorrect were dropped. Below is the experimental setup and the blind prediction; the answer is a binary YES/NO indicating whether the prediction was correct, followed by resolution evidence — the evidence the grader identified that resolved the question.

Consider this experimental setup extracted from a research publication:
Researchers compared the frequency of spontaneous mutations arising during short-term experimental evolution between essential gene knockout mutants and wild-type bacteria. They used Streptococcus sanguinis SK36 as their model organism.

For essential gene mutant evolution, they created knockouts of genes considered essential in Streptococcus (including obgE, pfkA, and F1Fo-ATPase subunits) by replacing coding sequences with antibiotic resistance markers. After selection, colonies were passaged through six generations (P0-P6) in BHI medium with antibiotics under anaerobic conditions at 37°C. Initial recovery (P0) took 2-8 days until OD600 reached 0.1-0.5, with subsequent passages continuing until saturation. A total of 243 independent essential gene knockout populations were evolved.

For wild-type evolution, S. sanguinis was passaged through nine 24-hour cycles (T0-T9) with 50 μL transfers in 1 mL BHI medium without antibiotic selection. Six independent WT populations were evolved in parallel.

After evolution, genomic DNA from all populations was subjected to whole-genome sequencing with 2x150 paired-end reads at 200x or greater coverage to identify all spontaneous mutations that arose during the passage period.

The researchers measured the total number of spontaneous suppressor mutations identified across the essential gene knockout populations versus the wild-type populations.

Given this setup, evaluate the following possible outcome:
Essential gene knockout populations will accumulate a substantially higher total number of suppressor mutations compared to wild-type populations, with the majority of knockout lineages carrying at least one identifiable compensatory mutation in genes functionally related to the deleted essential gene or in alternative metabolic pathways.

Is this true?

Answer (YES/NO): YES